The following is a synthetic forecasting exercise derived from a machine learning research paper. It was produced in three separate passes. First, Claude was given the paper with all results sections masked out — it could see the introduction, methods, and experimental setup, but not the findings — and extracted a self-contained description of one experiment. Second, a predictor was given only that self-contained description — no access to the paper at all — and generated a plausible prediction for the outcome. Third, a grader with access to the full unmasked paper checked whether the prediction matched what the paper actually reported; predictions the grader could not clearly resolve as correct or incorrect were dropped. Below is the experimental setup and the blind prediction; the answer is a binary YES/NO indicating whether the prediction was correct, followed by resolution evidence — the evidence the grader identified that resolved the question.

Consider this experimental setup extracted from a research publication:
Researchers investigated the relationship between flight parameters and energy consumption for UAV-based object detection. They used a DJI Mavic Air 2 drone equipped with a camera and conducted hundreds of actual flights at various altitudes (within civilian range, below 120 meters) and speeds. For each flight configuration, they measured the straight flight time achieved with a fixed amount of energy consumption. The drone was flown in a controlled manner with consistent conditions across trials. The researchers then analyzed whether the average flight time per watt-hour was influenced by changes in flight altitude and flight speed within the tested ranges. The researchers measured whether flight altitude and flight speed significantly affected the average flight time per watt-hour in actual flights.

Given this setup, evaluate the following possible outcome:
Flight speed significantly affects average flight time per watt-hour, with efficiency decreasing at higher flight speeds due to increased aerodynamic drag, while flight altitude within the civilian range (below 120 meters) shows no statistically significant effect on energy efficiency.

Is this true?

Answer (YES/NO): NO